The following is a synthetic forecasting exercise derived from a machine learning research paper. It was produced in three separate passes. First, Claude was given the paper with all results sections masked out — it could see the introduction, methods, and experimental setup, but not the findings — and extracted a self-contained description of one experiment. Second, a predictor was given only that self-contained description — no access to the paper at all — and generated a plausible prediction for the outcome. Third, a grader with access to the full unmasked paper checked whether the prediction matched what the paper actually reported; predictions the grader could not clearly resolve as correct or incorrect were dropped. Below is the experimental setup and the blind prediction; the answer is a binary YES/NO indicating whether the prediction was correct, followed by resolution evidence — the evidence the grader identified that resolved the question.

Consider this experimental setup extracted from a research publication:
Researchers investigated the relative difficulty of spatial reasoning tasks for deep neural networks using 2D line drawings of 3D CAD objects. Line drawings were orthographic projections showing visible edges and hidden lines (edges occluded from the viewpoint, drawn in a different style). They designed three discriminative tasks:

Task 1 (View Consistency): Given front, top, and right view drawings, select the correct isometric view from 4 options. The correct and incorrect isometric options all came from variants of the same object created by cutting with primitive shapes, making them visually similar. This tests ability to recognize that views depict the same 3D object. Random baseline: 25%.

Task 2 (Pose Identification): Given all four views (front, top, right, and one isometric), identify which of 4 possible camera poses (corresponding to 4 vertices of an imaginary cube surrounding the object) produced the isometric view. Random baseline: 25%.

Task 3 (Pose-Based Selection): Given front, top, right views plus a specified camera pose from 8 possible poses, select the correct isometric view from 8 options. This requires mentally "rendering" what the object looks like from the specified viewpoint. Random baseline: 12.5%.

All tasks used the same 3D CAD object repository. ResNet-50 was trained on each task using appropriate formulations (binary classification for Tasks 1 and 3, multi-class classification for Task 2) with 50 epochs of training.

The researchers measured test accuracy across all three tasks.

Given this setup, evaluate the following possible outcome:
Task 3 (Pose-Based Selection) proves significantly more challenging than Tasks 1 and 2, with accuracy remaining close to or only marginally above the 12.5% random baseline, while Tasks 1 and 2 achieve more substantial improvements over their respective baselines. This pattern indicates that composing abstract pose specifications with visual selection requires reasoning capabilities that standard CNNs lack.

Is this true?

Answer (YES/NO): NO